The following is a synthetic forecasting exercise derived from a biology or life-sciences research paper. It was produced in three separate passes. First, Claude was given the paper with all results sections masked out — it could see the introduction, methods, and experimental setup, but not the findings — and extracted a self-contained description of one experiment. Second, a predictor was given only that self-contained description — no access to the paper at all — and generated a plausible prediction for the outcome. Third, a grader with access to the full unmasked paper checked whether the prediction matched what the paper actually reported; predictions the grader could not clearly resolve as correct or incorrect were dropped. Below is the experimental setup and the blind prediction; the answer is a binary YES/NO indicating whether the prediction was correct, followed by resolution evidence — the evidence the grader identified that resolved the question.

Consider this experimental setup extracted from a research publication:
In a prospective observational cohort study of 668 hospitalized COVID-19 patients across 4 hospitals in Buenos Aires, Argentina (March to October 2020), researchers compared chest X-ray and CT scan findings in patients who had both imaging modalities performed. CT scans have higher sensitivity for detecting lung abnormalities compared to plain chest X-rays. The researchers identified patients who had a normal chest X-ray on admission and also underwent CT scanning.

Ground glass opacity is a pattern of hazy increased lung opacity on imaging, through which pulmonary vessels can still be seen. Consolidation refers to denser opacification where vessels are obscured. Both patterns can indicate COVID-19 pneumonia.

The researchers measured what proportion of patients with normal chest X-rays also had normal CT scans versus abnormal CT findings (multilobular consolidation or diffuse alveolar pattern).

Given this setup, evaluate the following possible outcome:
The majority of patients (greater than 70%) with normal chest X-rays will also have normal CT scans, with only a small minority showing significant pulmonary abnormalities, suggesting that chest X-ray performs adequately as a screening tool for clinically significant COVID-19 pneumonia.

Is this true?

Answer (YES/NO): NO